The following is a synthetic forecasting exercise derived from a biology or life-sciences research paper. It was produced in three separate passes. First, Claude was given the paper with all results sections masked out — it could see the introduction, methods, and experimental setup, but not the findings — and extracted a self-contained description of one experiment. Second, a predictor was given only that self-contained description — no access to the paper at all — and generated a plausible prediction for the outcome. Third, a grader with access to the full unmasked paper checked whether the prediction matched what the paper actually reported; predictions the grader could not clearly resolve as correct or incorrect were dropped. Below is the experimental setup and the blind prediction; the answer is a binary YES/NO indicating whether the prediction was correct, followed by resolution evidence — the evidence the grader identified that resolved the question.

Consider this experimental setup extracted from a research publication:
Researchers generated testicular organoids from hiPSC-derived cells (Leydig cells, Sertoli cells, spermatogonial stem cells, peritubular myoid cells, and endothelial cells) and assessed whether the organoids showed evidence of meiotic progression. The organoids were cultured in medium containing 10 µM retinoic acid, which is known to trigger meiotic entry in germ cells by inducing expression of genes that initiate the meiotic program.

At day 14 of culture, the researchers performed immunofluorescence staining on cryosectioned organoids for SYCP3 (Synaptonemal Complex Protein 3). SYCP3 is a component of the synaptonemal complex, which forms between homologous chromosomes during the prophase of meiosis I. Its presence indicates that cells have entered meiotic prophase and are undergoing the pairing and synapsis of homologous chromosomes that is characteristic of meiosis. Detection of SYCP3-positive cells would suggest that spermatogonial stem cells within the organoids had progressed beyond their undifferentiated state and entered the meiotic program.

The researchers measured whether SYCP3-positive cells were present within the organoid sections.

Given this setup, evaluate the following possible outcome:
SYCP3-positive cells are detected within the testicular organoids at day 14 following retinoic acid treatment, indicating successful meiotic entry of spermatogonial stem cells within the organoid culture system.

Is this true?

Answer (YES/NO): YES